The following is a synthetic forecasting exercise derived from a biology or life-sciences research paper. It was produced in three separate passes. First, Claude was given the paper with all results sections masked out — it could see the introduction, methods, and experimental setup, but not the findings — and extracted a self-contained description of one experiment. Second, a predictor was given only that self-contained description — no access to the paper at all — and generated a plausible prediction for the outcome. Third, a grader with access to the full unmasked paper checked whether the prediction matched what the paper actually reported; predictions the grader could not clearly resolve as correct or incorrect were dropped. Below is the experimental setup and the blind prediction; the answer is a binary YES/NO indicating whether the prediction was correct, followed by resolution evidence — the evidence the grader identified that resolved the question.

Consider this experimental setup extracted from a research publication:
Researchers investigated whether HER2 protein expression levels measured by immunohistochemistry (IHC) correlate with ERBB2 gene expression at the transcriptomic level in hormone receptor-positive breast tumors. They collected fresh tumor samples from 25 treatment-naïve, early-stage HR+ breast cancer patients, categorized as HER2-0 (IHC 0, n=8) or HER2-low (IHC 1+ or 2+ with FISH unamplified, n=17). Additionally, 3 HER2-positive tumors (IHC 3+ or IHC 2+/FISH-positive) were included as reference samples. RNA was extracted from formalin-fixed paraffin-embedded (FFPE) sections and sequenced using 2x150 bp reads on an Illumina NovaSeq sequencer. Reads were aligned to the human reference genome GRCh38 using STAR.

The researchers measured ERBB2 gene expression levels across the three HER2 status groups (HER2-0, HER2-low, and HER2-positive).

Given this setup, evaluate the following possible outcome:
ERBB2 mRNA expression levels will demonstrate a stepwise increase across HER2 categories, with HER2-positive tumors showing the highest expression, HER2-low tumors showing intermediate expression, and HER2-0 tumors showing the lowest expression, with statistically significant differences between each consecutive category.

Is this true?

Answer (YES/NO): YES